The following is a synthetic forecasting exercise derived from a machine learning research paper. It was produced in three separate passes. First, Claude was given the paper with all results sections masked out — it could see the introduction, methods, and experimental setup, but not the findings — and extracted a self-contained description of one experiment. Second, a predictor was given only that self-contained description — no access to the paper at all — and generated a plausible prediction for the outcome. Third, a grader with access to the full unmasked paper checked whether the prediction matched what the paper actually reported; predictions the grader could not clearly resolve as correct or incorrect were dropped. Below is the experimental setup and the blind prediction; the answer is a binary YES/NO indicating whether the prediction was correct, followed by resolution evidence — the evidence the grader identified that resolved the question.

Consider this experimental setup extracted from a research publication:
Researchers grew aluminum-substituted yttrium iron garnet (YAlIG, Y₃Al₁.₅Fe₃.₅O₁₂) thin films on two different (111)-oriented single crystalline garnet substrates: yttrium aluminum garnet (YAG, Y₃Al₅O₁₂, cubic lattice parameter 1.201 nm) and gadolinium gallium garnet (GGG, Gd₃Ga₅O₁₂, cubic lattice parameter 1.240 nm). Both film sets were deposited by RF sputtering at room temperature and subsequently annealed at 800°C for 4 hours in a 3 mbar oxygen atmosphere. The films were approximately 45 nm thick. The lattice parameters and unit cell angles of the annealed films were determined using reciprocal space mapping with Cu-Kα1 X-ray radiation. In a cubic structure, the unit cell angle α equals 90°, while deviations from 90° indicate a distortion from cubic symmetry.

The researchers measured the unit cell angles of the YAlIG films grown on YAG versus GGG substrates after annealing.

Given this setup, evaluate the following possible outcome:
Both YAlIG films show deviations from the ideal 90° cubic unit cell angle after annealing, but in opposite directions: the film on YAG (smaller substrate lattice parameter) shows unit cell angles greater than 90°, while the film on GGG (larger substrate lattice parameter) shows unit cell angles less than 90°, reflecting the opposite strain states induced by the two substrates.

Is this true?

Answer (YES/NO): NO